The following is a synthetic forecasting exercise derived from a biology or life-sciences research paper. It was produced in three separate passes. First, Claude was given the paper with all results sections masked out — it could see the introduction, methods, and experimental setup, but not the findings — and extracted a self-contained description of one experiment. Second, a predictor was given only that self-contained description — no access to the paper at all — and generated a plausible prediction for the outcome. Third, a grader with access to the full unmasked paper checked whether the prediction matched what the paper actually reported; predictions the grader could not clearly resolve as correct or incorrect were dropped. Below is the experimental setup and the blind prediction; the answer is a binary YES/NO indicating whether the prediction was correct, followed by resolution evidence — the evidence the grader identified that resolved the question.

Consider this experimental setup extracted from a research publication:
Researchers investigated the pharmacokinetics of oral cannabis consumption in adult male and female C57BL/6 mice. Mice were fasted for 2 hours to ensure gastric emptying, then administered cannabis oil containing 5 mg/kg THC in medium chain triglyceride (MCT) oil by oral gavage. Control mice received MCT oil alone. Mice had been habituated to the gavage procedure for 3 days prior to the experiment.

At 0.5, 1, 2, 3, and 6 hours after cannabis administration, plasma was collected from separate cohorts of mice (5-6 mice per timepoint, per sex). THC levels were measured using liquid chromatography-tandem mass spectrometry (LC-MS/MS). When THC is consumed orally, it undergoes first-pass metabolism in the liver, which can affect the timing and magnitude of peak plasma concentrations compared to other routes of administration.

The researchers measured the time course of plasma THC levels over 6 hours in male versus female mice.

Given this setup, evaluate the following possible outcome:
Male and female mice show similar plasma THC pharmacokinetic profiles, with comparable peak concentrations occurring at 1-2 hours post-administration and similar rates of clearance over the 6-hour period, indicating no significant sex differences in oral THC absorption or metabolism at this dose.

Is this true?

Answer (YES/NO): NO